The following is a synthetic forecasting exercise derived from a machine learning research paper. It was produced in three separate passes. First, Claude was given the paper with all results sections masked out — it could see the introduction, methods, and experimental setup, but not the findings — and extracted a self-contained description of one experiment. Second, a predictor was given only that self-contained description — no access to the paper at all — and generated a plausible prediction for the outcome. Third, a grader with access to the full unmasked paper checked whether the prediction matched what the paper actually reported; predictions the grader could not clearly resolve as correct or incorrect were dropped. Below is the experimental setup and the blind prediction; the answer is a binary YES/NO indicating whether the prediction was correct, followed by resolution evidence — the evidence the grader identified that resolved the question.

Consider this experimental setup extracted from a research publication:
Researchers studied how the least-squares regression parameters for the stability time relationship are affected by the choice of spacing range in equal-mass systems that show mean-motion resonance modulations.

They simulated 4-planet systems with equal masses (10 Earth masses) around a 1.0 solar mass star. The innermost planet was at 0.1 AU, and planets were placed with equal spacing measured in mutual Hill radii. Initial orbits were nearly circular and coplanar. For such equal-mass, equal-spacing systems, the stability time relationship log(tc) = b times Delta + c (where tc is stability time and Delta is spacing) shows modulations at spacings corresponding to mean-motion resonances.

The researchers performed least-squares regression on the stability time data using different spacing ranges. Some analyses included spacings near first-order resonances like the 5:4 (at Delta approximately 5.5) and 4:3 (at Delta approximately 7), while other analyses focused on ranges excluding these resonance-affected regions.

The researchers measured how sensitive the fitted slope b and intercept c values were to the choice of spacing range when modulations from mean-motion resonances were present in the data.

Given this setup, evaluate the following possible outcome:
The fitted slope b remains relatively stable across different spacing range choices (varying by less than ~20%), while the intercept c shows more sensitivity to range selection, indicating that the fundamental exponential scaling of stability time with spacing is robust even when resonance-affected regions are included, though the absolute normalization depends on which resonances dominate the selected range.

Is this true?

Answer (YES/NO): NO